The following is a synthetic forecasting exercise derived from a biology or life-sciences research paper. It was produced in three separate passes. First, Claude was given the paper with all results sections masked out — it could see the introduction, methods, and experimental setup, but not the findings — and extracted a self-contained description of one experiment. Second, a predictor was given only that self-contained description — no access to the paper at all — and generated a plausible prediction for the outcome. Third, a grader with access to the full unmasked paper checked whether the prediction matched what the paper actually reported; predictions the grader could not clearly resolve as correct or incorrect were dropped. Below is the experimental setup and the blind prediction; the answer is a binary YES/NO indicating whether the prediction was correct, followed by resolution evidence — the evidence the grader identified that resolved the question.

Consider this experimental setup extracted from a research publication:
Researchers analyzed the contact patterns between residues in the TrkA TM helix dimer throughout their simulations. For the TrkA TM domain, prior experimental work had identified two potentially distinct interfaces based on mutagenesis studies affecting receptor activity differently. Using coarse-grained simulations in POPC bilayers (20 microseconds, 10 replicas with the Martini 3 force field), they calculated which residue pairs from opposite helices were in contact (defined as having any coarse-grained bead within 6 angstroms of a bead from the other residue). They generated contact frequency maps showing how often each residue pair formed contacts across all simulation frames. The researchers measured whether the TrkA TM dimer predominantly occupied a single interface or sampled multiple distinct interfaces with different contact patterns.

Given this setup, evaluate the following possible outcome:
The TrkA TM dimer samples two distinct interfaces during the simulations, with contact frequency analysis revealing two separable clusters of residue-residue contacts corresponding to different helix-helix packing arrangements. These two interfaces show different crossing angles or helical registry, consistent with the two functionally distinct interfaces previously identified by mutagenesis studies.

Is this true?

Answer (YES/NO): YES